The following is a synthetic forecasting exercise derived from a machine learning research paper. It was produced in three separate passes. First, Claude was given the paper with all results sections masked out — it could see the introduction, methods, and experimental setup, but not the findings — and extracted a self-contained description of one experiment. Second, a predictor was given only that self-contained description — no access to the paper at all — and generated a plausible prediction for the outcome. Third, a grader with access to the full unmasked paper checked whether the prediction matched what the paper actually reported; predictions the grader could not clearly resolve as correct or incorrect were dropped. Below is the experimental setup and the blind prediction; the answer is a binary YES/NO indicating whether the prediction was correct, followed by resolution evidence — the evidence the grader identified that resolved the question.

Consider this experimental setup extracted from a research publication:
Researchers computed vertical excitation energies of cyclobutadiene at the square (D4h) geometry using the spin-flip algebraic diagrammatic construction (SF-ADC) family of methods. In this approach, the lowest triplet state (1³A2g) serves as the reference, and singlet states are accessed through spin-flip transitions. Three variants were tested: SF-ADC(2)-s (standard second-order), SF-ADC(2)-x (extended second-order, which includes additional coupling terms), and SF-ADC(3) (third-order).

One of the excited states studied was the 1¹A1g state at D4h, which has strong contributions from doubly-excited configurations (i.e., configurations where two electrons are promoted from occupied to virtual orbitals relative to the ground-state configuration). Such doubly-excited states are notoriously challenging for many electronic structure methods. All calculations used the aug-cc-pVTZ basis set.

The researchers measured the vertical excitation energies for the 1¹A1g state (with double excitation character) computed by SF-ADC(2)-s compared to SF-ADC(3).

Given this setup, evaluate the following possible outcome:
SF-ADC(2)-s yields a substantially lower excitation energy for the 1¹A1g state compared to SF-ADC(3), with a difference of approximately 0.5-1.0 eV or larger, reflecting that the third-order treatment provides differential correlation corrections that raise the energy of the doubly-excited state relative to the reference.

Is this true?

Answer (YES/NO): NO